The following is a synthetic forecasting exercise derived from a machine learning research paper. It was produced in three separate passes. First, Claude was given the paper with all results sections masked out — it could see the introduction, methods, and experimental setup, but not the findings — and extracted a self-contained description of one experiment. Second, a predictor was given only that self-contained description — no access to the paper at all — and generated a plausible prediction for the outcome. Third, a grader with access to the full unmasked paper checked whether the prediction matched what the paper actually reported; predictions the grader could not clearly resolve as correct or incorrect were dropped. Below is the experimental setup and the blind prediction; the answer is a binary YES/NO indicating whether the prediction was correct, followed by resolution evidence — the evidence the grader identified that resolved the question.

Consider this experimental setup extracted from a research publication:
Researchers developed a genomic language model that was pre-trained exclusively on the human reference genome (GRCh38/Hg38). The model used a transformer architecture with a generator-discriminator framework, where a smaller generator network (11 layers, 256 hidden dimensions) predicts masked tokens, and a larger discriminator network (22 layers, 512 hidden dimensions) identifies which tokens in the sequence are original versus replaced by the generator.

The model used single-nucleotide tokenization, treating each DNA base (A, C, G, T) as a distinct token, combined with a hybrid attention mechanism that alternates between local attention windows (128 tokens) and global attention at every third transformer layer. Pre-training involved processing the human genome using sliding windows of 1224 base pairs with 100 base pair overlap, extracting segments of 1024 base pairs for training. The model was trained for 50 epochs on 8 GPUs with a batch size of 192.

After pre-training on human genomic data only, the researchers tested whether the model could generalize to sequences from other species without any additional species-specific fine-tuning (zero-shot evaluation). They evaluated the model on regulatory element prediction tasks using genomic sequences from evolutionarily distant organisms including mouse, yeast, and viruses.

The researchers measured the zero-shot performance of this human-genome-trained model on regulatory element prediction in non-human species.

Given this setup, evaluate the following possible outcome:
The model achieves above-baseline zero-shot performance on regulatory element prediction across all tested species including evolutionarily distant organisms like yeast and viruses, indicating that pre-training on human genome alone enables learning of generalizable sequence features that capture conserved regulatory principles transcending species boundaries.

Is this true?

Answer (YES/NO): YES